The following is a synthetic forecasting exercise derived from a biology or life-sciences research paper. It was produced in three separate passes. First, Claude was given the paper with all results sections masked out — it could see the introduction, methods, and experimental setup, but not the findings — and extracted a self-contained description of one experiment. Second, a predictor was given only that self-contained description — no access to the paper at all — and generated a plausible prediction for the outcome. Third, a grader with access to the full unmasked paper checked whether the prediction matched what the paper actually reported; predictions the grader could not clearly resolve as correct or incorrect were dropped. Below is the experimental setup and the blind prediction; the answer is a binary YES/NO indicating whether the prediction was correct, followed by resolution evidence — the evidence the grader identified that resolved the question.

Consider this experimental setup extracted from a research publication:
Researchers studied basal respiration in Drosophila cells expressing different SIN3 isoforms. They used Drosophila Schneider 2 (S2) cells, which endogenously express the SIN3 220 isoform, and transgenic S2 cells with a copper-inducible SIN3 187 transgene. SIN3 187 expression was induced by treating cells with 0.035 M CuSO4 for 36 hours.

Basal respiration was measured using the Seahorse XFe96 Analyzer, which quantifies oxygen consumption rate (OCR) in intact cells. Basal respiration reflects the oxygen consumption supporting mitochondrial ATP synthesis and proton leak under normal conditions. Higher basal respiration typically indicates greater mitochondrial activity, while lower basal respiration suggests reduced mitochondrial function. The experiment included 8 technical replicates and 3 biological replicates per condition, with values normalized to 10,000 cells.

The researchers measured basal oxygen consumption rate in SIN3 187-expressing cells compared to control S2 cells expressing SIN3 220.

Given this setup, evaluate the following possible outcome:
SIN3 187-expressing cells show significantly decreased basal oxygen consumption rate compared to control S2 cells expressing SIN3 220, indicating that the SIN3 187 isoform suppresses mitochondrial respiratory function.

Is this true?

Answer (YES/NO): NO